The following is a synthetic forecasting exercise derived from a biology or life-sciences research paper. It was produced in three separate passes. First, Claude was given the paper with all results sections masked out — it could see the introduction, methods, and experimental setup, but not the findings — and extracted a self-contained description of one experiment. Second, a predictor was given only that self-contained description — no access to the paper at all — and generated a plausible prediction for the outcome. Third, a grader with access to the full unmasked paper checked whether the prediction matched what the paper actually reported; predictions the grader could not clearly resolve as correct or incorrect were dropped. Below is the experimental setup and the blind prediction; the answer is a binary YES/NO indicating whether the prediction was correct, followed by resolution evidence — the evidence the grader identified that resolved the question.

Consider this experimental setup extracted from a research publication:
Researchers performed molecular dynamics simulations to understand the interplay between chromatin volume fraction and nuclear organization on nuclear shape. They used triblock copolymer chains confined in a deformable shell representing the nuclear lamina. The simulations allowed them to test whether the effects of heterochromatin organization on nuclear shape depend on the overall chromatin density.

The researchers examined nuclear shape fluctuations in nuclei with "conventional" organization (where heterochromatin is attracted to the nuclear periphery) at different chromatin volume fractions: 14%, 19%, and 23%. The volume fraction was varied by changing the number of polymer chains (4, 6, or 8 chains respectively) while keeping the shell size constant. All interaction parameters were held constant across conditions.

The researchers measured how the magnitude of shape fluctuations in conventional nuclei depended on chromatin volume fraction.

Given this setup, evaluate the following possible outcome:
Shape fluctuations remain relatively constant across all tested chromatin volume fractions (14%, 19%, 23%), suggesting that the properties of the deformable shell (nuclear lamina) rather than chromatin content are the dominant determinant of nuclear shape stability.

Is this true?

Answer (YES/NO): NO